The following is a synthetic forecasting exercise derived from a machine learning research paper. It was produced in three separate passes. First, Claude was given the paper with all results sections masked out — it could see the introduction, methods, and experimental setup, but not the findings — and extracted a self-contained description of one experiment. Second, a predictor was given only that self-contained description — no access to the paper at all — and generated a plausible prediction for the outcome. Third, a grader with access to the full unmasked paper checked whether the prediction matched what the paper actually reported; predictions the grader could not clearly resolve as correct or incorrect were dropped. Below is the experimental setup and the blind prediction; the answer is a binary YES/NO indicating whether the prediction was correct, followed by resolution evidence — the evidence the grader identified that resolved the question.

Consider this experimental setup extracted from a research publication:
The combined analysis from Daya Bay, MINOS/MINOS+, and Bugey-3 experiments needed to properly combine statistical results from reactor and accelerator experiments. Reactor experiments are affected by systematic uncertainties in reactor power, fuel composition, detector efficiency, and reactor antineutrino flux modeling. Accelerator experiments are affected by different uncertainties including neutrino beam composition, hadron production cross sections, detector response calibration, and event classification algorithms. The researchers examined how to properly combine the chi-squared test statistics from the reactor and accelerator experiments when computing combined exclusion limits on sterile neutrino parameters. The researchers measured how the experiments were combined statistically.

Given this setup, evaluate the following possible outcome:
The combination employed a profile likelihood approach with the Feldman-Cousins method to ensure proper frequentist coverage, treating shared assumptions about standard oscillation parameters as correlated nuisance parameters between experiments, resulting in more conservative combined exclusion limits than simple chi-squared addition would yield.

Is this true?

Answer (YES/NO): NO